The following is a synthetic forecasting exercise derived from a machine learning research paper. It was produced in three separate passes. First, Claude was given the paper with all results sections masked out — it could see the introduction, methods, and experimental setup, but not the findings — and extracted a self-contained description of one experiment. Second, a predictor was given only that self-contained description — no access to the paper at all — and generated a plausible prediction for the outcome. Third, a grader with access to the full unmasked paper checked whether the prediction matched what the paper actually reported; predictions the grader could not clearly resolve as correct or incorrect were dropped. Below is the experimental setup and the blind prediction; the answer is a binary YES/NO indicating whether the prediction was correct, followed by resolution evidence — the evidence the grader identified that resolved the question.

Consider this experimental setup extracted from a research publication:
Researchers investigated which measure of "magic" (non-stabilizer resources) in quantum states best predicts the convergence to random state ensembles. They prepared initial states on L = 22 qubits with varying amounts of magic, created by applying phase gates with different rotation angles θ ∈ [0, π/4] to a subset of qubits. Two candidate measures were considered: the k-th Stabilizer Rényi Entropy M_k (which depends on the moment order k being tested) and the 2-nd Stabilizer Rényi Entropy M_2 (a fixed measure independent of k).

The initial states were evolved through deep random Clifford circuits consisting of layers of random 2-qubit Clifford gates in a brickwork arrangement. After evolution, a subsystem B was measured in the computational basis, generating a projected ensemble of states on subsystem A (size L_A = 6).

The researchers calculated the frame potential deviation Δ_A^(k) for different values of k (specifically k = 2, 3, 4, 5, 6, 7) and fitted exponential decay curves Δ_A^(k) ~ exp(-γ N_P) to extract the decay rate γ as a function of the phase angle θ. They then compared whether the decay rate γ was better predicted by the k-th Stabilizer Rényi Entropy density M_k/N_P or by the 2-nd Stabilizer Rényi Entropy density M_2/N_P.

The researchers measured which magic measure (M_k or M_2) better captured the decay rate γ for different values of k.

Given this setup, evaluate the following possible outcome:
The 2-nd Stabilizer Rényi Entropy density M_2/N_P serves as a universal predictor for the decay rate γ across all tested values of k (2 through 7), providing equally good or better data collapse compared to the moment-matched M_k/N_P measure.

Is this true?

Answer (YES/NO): NO